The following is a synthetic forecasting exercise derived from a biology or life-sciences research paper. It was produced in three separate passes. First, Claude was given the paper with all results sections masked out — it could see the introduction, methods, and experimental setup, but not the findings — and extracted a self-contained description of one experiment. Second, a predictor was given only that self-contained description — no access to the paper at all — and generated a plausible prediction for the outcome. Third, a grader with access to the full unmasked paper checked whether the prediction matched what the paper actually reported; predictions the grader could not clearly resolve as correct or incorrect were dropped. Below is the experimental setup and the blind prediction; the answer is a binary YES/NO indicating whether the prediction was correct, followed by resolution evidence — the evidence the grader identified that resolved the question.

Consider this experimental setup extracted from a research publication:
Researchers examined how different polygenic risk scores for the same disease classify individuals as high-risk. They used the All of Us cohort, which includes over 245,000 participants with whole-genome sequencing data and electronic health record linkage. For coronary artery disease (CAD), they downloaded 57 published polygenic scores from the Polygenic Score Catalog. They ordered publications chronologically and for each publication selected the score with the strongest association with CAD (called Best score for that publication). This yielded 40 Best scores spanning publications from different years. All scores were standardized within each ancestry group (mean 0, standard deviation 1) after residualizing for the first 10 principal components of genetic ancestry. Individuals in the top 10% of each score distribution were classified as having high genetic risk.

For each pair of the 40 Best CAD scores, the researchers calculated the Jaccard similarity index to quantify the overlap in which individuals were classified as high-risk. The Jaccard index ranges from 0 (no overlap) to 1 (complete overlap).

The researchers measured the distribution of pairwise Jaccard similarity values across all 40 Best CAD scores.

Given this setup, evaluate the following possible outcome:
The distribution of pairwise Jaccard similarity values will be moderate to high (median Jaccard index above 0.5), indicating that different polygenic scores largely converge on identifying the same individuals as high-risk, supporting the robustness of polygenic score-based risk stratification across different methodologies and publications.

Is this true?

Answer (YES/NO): NO